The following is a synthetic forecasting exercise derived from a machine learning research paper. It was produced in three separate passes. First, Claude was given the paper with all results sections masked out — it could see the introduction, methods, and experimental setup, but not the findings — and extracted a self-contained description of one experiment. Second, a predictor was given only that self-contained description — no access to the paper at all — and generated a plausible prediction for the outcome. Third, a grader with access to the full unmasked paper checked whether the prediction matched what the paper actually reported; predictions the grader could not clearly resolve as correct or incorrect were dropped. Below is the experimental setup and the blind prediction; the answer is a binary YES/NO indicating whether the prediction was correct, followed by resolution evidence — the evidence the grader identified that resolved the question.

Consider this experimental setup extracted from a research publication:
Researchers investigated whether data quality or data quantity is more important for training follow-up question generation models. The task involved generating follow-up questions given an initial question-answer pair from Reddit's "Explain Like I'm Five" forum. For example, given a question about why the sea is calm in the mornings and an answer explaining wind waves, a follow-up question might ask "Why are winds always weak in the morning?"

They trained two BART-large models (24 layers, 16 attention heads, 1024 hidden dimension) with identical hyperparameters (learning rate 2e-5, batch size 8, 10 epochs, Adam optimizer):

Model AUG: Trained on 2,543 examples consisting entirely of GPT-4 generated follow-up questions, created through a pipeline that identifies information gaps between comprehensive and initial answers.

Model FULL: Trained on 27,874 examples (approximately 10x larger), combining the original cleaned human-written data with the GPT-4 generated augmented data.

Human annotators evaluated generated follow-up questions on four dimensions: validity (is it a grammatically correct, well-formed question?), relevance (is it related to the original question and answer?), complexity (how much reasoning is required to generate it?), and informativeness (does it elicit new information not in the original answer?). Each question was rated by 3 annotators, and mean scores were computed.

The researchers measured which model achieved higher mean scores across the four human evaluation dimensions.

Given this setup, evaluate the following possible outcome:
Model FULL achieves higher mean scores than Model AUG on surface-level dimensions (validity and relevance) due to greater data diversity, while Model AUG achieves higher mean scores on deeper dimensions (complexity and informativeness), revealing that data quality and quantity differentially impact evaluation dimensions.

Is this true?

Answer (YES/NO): NO